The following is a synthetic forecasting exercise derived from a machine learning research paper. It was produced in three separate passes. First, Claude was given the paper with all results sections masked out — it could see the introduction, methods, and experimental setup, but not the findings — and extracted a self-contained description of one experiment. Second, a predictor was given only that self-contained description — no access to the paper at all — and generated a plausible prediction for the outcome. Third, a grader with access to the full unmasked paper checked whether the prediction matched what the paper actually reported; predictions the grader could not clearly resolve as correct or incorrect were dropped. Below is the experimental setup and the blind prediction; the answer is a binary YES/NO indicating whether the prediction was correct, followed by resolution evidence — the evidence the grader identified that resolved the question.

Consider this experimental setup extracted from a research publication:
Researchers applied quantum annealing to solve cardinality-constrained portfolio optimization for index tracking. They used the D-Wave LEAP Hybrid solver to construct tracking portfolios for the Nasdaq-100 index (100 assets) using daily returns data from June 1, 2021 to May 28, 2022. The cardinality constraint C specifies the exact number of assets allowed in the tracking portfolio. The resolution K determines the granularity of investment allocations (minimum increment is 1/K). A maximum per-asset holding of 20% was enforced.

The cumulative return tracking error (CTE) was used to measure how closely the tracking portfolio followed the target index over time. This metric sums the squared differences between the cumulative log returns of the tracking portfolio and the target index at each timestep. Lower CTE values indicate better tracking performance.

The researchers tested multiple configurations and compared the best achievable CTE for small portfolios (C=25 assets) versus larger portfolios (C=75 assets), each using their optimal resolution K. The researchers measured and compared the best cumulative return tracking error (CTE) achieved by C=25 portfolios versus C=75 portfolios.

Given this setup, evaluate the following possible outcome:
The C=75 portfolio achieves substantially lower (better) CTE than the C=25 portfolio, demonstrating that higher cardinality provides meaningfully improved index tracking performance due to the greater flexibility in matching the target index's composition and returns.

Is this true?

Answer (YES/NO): NO